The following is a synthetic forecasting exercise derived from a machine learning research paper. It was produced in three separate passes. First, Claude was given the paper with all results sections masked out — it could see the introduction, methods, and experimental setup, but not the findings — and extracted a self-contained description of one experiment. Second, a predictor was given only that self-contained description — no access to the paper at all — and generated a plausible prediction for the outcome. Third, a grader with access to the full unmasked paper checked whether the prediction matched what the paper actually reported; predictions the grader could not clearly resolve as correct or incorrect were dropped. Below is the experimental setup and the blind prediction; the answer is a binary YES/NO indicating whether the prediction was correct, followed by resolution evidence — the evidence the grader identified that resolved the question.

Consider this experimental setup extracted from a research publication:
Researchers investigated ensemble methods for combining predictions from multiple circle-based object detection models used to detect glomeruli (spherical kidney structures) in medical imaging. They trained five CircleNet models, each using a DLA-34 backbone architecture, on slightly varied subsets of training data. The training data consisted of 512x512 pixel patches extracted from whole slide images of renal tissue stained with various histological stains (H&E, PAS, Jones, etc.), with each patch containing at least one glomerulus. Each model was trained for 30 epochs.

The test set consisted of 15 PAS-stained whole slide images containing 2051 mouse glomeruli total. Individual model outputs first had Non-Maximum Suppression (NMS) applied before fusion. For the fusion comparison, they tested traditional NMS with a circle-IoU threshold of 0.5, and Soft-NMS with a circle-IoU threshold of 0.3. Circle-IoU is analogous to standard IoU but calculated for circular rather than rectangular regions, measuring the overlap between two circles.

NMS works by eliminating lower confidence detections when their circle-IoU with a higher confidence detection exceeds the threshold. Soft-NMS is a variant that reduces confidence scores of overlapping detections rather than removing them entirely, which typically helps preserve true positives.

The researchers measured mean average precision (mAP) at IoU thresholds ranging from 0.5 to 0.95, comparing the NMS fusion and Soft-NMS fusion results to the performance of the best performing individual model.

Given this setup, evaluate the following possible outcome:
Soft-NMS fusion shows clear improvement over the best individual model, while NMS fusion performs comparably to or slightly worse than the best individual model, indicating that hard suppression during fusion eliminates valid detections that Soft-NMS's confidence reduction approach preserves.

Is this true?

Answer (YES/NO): NO